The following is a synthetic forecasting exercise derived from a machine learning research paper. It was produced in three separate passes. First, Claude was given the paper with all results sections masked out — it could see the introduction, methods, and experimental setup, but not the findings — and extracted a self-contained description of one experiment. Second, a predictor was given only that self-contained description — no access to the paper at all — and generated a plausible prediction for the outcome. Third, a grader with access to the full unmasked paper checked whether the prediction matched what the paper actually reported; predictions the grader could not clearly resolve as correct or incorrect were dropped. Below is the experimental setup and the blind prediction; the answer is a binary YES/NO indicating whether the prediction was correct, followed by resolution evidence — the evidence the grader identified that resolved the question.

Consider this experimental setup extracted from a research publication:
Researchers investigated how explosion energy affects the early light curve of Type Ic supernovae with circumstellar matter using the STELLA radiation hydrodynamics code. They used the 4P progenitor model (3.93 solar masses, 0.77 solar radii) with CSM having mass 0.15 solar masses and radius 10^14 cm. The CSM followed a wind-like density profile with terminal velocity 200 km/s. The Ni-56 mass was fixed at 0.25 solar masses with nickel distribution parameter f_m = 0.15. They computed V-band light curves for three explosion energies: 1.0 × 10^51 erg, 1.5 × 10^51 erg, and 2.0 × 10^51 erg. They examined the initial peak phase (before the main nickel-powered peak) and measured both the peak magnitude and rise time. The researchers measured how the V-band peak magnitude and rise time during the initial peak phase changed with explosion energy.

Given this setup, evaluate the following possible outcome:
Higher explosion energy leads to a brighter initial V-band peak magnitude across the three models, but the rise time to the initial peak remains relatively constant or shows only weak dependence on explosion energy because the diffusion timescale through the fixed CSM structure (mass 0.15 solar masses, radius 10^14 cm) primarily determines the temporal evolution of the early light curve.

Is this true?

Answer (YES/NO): NO